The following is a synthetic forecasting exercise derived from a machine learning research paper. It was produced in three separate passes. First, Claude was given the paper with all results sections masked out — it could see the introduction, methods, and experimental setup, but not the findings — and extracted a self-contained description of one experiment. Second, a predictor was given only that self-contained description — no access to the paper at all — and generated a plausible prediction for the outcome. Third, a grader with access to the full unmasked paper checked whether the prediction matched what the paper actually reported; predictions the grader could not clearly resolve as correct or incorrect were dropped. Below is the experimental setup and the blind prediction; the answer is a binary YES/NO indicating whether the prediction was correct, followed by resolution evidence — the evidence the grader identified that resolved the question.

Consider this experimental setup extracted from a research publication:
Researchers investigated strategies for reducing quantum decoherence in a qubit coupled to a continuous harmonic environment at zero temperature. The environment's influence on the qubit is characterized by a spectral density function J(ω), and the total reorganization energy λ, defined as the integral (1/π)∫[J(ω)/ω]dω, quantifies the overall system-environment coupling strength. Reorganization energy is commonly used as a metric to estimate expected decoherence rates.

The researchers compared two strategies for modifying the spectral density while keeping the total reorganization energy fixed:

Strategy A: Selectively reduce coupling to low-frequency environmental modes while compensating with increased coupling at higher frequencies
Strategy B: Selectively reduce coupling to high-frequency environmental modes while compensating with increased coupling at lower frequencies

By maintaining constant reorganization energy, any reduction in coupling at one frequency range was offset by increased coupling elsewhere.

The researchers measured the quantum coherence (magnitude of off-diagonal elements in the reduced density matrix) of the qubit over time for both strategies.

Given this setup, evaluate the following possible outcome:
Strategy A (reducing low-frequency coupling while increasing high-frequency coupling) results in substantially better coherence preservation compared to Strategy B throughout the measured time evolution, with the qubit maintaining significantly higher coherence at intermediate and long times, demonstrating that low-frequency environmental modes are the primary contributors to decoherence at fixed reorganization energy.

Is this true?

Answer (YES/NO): NO